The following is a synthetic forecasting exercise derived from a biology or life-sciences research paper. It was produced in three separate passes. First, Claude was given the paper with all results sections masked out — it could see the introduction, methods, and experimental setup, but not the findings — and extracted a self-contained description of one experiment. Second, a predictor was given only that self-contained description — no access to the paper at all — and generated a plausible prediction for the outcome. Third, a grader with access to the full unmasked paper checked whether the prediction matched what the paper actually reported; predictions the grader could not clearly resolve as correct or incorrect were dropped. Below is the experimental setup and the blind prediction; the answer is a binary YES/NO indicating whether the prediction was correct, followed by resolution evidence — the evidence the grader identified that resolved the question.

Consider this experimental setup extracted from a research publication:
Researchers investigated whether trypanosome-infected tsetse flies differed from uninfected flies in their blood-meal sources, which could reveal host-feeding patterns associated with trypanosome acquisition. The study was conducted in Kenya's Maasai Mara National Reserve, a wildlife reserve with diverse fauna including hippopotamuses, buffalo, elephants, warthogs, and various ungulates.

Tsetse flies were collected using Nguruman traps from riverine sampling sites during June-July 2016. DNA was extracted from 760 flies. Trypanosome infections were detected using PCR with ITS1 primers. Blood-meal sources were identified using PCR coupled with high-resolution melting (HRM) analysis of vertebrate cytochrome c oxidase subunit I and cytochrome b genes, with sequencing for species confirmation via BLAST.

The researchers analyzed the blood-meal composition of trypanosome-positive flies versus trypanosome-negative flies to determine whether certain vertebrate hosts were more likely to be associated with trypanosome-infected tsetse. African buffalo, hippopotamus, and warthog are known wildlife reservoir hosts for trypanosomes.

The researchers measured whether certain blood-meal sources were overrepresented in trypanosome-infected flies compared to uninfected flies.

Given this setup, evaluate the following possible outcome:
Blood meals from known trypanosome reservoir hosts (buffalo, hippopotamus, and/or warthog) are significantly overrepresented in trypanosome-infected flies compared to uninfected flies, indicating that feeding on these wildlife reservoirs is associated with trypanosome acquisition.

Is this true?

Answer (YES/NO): NO